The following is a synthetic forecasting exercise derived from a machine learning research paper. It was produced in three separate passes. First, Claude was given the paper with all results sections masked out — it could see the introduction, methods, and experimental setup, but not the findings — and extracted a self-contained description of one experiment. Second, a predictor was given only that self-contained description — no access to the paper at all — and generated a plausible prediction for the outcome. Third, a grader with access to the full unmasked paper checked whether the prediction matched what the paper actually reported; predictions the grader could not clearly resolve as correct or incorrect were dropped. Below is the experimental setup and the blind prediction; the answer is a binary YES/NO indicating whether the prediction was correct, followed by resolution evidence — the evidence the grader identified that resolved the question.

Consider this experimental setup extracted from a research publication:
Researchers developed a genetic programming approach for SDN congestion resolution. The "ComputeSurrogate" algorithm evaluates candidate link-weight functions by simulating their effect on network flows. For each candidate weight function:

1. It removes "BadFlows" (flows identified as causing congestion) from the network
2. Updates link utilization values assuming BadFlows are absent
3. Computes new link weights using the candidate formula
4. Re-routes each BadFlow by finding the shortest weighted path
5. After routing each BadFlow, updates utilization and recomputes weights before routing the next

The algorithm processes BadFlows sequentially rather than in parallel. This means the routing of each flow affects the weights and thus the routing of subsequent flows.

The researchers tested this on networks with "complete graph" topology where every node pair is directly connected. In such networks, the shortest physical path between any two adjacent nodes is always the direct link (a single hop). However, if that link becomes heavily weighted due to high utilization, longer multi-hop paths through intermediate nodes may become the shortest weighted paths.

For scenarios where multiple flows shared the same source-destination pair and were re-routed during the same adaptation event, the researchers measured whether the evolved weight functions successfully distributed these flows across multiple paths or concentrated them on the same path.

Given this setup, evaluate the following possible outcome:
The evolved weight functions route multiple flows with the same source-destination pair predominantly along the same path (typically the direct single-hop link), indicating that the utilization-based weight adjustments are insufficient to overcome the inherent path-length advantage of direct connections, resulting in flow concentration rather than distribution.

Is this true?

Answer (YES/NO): NO